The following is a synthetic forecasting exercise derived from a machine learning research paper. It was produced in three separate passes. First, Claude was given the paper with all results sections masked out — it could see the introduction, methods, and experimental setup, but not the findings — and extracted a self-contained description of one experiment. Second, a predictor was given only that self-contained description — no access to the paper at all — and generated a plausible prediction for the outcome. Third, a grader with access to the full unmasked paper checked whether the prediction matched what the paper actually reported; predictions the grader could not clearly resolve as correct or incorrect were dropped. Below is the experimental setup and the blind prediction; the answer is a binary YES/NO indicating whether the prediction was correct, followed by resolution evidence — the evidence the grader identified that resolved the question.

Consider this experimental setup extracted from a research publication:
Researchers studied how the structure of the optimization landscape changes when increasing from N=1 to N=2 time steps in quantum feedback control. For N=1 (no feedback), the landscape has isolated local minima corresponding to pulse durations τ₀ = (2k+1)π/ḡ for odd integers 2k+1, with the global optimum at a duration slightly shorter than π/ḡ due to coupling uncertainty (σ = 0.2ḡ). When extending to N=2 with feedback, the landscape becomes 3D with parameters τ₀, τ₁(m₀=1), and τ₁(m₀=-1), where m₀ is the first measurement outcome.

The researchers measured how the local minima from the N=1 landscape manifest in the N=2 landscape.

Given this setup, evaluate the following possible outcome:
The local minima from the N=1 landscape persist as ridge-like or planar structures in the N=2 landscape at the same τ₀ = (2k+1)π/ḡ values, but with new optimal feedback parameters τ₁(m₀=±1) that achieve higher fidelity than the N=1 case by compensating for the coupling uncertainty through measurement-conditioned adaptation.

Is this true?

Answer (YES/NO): NO